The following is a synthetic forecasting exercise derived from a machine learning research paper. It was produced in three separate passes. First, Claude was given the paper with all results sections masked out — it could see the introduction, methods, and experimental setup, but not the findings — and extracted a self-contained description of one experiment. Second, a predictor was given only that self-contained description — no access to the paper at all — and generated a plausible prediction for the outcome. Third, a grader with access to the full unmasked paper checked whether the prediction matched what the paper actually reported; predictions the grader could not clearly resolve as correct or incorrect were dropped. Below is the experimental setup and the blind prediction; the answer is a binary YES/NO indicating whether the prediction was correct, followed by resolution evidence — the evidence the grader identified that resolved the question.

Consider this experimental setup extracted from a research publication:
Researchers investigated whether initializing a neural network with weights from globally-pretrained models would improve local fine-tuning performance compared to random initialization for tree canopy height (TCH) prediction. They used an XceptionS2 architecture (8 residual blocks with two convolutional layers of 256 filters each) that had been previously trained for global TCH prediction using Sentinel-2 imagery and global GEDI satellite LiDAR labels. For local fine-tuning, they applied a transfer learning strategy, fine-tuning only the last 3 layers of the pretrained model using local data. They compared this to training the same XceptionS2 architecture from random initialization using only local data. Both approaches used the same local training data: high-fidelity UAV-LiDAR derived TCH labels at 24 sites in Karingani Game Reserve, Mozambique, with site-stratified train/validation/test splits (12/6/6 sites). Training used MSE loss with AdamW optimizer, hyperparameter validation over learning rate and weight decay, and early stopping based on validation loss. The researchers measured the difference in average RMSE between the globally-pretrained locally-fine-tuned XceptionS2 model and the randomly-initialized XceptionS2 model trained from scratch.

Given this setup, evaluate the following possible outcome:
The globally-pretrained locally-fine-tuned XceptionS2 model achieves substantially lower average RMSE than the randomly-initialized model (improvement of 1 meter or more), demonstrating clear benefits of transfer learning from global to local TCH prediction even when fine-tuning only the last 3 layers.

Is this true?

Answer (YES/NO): NO